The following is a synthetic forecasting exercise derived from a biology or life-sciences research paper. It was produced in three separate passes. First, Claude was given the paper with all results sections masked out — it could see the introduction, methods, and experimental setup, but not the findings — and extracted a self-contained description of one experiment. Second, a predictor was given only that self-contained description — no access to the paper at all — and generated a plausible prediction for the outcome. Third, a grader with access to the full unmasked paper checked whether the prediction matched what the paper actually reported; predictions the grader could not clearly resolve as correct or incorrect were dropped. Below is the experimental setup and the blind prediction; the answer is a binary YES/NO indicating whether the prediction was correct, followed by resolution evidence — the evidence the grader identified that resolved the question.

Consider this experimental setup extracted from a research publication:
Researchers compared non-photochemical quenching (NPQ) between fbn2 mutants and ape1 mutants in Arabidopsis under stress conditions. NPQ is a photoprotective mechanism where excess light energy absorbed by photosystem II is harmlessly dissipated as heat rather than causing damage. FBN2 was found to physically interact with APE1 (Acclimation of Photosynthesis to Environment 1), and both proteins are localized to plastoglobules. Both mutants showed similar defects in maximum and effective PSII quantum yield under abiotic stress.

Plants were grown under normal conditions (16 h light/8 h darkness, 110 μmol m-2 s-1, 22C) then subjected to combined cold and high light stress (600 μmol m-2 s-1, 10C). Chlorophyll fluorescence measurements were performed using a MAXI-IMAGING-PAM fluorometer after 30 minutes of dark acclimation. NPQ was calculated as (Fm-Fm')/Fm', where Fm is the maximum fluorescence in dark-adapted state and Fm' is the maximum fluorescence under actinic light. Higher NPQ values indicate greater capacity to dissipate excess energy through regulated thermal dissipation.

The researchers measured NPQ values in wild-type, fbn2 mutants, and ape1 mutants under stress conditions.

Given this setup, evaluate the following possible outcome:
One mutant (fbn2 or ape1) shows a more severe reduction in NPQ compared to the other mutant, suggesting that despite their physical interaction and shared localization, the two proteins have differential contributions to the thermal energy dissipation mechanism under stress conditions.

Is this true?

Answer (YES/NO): YES